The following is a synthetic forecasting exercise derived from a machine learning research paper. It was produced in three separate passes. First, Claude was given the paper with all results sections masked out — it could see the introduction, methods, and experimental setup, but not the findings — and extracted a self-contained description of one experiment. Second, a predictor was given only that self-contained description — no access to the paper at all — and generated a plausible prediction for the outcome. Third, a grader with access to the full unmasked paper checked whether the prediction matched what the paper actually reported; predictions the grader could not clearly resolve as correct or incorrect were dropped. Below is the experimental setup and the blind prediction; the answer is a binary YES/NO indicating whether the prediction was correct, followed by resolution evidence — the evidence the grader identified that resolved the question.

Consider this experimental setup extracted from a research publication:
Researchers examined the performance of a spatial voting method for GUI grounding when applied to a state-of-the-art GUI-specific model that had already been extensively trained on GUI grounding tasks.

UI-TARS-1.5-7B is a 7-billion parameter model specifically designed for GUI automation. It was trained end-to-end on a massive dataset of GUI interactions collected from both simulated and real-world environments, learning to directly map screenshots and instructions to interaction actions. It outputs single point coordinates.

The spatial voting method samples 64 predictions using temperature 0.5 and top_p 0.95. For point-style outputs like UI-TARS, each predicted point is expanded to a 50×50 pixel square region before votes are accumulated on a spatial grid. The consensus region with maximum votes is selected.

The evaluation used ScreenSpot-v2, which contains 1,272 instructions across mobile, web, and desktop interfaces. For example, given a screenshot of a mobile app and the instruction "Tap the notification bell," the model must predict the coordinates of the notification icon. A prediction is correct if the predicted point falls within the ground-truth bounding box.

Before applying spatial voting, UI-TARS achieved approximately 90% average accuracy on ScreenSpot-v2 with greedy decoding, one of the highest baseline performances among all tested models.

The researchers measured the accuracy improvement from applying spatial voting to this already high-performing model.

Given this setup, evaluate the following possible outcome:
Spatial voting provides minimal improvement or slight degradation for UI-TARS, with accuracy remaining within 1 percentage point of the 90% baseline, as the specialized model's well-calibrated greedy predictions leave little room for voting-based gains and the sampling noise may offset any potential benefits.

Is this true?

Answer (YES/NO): YES